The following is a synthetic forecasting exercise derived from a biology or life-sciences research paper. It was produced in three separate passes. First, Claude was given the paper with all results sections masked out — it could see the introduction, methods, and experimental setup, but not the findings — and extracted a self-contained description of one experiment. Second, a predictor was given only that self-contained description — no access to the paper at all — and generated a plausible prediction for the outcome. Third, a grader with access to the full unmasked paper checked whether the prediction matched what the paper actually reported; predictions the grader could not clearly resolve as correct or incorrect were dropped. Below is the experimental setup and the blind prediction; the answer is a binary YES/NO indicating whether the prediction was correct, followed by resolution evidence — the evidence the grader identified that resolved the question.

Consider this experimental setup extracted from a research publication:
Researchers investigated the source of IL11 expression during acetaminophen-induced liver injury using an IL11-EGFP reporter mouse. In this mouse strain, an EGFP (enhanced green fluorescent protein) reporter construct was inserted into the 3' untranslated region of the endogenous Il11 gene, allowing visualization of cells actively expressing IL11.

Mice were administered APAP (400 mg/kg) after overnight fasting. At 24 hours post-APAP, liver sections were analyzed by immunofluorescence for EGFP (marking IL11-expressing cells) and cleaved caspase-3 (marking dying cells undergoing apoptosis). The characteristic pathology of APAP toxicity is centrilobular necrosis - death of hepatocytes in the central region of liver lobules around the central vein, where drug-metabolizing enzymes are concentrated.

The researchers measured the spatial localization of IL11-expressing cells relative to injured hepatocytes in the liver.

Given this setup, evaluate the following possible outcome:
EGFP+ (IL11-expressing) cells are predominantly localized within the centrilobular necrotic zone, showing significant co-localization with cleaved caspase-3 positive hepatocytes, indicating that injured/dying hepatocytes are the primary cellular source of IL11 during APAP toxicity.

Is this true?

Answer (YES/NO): YES